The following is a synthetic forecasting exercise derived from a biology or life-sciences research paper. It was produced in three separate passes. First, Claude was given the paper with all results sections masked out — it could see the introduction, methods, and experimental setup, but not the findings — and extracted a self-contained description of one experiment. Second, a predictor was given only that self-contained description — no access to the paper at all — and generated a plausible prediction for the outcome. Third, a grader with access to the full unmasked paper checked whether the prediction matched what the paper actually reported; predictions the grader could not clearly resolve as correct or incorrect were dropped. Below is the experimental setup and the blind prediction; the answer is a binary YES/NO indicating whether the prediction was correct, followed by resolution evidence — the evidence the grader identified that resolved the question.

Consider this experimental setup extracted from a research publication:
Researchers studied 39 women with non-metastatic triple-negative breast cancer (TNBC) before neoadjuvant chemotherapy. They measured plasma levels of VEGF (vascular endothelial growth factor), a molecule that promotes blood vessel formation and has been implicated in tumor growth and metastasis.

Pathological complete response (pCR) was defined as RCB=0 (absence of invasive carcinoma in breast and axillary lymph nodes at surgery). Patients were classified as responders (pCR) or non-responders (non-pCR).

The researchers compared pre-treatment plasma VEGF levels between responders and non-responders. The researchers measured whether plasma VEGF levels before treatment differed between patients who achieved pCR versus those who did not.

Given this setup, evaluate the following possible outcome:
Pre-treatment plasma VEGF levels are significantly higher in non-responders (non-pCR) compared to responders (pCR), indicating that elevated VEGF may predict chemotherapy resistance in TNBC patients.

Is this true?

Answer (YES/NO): NO